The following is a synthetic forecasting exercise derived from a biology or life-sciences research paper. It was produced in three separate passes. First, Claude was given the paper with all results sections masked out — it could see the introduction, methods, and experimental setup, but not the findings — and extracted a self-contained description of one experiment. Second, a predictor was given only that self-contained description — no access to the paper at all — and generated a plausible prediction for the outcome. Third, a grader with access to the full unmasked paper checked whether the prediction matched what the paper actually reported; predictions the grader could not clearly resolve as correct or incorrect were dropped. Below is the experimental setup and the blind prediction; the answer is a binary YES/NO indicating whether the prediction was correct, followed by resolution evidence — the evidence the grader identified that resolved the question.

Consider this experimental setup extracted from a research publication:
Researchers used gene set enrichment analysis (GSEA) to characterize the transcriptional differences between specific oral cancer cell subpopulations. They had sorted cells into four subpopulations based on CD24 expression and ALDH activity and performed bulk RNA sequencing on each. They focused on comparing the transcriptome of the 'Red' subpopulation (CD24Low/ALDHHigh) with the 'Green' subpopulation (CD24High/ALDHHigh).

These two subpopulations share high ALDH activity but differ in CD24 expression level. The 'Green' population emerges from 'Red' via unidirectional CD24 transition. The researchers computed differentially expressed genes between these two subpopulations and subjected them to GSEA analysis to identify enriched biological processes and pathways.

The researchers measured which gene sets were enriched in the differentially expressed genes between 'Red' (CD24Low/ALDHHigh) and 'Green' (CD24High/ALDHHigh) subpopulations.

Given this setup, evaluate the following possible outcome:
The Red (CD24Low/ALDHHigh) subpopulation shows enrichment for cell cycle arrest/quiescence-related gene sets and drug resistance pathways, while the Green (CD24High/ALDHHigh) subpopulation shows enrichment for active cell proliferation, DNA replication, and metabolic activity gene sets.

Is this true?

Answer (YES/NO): NO